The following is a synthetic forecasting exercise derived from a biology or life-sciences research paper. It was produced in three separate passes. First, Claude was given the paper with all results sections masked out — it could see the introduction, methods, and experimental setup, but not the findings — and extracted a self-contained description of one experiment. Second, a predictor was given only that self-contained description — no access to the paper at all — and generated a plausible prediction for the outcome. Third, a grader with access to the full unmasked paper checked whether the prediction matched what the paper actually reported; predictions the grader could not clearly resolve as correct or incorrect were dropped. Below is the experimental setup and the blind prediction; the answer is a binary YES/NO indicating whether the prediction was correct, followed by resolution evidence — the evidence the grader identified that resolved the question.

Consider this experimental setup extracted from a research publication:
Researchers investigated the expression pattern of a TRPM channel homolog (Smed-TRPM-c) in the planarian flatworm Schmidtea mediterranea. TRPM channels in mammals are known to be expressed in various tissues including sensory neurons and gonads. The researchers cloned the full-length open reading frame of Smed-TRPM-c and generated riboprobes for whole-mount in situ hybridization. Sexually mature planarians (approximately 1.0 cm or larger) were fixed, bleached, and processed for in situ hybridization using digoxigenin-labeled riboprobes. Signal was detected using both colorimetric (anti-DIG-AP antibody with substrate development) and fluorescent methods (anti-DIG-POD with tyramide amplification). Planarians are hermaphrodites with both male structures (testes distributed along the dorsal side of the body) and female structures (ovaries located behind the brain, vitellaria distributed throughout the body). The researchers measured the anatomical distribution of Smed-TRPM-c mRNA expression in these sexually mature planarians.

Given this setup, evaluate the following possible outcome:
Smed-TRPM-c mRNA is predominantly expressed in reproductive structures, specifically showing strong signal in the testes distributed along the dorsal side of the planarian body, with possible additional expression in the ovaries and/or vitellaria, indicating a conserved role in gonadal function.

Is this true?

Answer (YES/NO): YES